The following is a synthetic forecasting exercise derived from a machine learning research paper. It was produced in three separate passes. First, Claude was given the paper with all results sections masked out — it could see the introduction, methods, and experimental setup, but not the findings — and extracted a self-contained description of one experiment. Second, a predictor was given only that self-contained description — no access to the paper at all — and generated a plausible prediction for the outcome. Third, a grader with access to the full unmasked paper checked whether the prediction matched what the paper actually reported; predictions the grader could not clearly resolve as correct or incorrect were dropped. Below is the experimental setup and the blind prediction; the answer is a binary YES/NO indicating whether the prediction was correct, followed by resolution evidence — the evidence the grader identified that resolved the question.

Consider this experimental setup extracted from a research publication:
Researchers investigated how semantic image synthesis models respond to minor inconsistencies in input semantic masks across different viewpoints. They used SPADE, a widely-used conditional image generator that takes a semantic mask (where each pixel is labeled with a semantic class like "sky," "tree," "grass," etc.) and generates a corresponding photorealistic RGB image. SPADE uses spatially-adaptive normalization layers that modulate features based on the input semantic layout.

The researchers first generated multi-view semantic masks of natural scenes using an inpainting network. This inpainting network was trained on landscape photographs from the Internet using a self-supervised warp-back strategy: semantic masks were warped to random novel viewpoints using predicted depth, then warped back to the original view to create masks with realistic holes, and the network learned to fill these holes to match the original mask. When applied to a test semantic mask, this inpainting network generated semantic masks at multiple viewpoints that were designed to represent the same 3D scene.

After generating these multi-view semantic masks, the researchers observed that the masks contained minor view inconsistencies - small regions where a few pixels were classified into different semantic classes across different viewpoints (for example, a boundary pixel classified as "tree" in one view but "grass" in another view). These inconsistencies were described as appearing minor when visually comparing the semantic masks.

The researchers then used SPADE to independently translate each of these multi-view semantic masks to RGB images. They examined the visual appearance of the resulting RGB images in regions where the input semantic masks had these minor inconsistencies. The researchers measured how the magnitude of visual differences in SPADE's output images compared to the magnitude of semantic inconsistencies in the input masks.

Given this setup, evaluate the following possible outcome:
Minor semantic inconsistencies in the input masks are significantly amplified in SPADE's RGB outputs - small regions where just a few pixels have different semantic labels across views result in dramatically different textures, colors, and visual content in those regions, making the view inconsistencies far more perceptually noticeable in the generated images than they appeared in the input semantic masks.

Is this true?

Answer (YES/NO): YES